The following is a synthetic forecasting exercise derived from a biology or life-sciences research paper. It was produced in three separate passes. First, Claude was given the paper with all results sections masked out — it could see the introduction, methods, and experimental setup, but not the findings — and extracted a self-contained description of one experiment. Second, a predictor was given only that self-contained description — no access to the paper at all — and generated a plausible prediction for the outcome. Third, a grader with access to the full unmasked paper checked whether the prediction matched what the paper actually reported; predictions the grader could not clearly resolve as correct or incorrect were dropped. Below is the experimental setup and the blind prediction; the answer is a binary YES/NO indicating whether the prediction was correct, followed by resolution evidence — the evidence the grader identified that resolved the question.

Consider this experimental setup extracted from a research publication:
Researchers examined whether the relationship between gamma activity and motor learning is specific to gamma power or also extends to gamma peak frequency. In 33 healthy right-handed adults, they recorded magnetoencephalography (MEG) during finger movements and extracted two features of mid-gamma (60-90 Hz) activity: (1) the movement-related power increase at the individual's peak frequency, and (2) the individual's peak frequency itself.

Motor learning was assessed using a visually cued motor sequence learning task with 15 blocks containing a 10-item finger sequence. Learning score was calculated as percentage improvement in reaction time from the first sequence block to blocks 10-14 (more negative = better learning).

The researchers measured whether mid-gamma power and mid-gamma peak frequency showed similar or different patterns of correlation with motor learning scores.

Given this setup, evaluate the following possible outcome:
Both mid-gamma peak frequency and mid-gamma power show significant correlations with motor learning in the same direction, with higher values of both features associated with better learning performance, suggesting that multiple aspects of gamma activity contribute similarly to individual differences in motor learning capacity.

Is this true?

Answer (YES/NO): NO